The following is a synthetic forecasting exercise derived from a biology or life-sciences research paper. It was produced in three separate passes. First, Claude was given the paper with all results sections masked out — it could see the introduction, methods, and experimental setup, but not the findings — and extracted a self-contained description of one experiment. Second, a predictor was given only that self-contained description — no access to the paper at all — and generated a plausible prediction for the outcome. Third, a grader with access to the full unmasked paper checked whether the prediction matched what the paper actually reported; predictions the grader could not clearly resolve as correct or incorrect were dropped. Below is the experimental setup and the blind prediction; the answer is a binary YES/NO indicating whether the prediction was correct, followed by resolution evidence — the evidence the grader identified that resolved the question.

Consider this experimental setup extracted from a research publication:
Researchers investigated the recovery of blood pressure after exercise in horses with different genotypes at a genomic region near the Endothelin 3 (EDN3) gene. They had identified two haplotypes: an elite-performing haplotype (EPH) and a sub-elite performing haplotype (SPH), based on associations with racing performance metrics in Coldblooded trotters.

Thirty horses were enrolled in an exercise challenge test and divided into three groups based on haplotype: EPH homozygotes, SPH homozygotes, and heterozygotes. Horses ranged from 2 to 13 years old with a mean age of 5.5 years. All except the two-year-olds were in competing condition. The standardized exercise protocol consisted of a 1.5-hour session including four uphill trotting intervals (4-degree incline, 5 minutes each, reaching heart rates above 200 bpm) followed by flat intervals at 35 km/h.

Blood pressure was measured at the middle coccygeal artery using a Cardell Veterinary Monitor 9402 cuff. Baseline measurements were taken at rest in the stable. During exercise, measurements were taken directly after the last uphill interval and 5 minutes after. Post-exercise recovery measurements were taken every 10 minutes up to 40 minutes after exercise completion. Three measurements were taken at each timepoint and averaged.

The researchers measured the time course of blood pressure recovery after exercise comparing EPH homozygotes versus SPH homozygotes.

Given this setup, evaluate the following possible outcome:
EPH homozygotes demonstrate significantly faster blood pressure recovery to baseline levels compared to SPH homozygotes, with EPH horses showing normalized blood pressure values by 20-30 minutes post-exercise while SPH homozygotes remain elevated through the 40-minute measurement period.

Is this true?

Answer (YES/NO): NO